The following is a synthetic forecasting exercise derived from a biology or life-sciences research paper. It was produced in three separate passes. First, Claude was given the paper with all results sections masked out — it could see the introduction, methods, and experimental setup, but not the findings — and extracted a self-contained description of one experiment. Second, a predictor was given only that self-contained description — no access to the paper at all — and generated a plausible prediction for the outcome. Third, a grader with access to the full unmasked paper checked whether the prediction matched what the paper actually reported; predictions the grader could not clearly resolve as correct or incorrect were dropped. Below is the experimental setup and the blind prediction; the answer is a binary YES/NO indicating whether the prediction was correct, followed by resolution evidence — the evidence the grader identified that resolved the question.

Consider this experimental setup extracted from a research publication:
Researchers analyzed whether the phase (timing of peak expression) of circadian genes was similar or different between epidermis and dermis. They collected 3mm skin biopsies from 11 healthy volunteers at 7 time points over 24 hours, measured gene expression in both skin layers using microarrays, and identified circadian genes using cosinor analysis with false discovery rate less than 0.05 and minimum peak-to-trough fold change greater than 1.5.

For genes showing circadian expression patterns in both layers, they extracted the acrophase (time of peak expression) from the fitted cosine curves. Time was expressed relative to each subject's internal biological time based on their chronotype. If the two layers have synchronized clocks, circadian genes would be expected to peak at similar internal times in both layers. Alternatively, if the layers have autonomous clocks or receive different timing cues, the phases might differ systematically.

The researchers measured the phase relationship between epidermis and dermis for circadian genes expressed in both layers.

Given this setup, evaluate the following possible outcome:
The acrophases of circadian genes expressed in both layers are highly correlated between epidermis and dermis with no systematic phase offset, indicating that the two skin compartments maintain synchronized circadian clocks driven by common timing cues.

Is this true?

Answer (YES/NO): YES